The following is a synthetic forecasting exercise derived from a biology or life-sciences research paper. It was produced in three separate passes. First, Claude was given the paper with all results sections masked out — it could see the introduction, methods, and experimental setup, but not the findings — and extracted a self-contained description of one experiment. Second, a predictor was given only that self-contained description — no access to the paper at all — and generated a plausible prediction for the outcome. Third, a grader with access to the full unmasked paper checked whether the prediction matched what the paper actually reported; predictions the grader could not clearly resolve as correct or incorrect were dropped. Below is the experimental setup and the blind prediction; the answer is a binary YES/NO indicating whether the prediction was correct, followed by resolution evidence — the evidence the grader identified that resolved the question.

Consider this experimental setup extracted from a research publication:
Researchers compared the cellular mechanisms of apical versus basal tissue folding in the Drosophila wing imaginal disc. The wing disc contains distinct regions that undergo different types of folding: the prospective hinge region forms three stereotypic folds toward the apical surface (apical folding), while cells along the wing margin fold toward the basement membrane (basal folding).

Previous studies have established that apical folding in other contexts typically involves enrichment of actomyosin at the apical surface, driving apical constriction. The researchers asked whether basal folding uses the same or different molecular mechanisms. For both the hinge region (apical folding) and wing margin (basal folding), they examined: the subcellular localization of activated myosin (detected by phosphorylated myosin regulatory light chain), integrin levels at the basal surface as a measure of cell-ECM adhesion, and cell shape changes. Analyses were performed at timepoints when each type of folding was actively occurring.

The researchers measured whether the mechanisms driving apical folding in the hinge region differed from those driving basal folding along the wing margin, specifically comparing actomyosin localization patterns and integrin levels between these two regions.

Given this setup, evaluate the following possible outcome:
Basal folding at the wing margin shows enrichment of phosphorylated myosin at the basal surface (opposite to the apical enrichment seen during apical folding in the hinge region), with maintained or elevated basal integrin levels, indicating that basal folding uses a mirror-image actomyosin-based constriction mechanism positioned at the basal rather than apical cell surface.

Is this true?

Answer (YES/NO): NO